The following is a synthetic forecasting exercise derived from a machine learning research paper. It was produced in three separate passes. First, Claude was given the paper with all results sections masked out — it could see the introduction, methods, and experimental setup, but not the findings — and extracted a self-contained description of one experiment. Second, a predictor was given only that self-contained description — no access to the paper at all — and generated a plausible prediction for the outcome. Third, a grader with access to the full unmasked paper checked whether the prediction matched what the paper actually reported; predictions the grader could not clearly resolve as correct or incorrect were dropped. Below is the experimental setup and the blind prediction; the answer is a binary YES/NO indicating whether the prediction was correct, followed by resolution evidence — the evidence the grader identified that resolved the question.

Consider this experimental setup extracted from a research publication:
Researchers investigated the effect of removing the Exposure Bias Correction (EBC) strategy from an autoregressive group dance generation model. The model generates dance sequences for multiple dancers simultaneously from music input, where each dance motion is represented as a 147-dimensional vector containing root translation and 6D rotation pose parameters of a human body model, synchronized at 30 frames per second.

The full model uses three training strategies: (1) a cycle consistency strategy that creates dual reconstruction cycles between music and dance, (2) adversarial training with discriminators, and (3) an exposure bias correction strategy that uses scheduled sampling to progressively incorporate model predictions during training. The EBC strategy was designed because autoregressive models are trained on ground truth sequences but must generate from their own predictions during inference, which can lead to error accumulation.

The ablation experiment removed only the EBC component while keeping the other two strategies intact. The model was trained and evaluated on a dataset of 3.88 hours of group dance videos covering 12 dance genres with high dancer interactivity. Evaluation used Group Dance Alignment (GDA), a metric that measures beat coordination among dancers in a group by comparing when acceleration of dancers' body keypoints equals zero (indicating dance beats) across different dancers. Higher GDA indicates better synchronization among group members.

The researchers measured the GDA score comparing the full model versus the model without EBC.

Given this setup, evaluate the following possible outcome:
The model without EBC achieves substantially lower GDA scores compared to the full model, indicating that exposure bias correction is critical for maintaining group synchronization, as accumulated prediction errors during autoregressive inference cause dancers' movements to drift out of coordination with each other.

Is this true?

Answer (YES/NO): NO